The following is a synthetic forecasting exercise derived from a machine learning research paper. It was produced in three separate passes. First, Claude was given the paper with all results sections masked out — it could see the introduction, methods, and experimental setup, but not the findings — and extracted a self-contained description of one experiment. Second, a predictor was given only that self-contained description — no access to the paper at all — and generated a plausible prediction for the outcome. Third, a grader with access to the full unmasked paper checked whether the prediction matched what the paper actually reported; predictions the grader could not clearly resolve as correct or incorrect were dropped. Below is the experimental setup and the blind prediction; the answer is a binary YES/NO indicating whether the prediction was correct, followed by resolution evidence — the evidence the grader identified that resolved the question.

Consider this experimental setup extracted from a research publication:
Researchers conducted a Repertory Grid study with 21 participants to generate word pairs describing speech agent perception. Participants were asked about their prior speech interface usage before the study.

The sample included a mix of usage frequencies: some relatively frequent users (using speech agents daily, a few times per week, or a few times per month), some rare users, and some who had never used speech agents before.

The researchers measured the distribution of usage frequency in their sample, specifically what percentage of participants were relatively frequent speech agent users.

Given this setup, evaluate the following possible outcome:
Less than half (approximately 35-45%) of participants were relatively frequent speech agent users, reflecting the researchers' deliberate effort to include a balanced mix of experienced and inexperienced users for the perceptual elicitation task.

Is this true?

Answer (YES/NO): YES